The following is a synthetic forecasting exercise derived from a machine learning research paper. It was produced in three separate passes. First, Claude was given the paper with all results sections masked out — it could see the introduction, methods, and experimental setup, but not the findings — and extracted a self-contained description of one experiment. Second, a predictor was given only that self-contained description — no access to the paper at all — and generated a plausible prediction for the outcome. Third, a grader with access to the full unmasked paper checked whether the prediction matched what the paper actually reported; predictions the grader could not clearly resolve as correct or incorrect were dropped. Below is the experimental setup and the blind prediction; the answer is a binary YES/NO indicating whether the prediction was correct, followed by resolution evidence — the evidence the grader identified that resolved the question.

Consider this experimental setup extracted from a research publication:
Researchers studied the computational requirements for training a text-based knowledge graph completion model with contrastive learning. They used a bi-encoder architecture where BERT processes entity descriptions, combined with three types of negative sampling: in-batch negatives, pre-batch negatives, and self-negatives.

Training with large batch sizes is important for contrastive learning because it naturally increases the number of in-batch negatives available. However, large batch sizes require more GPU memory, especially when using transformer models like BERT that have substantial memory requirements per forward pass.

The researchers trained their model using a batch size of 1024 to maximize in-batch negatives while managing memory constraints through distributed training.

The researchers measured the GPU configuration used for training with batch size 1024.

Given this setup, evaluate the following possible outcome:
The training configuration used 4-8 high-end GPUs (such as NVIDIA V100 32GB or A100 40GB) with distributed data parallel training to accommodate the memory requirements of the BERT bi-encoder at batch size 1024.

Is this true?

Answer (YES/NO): YES